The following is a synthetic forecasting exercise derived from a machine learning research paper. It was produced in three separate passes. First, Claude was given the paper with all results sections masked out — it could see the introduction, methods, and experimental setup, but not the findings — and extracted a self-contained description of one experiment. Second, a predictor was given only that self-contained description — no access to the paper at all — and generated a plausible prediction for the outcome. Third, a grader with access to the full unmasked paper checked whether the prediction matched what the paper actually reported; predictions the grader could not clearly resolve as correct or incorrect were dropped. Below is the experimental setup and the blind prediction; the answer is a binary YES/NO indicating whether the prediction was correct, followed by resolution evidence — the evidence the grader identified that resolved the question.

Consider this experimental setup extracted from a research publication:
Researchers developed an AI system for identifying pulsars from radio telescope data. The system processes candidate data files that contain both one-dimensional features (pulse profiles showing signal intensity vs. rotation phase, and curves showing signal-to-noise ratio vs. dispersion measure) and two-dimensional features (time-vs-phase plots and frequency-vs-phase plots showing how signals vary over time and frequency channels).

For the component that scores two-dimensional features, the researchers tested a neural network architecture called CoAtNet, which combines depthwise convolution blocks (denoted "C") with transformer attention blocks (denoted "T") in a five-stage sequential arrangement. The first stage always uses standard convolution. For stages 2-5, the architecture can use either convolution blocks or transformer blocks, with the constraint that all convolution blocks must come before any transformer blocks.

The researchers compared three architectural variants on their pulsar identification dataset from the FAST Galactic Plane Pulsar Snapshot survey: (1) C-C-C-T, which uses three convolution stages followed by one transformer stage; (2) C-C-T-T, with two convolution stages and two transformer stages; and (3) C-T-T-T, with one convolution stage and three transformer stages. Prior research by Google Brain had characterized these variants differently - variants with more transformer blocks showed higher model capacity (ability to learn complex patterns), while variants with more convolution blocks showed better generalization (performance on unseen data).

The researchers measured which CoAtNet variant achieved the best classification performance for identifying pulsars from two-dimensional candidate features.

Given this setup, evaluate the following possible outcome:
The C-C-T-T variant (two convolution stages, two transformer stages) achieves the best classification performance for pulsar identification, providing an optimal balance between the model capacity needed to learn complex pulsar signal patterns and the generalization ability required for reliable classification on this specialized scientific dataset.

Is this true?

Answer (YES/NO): NO